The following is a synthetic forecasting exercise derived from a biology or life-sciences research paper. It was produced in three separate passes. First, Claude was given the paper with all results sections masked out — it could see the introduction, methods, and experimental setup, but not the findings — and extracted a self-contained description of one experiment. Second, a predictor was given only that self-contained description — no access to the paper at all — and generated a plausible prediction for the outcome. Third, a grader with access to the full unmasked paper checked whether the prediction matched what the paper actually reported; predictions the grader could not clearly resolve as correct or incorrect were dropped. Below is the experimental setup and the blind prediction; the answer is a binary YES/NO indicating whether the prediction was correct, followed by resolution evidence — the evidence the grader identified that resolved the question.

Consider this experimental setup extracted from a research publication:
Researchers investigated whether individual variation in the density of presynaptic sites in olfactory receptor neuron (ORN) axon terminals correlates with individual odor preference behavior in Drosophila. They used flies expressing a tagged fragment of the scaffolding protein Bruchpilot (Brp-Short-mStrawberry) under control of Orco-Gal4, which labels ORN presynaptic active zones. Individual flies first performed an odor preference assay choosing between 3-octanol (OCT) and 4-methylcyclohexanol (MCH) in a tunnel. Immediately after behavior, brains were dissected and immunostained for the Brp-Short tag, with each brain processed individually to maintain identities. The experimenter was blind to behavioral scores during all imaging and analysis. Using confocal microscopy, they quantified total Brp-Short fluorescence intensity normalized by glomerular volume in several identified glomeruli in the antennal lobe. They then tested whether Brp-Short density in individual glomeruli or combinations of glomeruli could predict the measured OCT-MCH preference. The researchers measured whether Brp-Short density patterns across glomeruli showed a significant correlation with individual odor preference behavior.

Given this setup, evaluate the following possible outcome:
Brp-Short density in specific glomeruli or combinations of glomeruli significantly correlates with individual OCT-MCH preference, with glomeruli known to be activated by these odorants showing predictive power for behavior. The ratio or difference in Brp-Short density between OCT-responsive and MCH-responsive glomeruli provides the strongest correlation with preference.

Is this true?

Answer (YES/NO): NO